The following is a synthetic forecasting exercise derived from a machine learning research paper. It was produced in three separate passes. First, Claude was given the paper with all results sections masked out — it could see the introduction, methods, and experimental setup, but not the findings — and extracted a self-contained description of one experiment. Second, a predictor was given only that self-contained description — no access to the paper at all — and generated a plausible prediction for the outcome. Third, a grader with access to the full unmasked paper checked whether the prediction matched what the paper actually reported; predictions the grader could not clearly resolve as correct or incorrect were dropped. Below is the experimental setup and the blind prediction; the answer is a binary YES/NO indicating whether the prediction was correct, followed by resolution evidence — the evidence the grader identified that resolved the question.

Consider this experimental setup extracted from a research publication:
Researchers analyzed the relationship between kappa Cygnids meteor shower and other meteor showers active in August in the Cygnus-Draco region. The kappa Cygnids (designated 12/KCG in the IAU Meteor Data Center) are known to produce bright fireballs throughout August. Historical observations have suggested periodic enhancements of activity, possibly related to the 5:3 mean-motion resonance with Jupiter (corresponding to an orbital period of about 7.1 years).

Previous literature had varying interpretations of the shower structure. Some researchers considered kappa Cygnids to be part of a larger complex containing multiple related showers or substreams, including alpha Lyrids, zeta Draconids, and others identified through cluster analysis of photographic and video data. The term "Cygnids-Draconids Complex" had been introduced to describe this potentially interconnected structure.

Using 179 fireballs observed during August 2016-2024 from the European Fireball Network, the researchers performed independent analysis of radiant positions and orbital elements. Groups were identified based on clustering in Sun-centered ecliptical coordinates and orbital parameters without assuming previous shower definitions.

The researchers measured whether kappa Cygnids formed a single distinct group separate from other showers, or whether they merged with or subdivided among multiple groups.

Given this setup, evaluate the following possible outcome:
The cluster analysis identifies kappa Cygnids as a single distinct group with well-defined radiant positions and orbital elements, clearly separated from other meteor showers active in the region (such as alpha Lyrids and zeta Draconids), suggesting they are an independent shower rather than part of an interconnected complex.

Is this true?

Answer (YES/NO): NO